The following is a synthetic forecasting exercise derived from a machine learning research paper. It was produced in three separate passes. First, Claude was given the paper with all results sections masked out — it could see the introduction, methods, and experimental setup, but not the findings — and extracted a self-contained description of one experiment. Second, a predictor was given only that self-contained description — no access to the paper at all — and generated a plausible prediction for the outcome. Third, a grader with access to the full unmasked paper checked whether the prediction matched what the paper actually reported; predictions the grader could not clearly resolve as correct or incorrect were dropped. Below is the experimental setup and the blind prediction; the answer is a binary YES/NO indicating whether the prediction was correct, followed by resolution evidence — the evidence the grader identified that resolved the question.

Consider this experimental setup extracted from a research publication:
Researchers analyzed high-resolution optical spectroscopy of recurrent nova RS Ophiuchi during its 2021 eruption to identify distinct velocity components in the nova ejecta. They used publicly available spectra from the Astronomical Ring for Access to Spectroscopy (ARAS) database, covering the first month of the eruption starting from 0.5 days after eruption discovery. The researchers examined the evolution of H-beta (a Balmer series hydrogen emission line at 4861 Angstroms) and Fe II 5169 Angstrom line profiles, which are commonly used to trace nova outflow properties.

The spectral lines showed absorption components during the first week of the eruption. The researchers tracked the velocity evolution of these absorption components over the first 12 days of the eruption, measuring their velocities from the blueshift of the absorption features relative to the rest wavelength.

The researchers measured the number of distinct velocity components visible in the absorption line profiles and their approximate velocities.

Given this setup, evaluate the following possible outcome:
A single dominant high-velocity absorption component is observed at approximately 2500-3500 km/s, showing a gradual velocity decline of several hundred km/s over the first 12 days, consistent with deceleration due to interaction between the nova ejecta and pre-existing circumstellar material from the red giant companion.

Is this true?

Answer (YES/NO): NO